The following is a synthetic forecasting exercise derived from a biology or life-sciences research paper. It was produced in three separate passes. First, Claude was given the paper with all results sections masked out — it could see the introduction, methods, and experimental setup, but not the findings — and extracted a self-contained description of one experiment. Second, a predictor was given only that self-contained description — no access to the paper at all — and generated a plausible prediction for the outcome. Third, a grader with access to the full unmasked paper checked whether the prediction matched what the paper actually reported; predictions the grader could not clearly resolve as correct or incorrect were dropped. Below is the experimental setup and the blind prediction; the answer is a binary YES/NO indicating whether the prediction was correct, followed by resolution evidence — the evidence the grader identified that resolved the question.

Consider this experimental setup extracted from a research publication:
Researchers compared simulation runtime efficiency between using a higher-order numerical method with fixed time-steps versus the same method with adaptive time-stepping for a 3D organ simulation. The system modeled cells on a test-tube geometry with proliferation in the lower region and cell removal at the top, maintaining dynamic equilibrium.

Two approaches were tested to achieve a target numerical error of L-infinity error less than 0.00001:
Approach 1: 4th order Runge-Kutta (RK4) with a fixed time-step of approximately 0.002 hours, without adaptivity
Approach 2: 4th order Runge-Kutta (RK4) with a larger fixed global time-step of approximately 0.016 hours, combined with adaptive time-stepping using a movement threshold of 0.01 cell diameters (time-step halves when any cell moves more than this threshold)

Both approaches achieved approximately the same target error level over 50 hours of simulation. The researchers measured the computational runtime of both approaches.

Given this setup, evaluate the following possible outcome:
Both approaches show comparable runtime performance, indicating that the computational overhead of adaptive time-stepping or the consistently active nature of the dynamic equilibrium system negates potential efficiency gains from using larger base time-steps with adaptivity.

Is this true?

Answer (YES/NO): NO